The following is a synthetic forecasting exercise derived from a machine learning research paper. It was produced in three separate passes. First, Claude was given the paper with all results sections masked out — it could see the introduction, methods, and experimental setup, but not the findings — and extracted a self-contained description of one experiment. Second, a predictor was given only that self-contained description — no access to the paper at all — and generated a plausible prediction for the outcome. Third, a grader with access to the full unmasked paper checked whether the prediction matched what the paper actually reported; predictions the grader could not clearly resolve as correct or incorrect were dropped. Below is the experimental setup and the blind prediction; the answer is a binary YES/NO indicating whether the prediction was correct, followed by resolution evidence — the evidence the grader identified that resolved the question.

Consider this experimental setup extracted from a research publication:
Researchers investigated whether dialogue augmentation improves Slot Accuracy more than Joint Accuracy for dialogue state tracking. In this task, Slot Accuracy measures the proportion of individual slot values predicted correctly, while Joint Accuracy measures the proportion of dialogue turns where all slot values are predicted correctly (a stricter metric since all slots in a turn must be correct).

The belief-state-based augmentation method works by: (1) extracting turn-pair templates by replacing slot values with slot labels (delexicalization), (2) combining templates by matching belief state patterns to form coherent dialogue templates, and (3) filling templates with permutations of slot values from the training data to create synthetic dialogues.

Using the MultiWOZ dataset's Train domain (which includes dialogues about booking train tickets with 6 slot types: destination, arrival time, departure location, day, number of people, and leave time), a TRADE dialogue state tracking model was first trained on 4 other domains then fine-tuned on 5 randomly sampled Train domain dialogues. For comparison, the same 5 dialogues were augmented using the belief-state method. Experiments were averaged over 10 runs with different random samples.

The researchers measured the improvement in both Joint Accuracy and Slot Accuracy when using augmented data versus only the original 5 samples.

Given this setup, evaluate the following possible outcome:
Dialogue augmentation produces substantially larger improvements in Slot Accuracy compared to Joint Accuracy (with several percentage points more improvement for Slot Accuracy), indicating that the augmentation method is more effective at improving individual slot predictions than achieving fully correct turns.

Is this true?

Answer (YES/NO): YES